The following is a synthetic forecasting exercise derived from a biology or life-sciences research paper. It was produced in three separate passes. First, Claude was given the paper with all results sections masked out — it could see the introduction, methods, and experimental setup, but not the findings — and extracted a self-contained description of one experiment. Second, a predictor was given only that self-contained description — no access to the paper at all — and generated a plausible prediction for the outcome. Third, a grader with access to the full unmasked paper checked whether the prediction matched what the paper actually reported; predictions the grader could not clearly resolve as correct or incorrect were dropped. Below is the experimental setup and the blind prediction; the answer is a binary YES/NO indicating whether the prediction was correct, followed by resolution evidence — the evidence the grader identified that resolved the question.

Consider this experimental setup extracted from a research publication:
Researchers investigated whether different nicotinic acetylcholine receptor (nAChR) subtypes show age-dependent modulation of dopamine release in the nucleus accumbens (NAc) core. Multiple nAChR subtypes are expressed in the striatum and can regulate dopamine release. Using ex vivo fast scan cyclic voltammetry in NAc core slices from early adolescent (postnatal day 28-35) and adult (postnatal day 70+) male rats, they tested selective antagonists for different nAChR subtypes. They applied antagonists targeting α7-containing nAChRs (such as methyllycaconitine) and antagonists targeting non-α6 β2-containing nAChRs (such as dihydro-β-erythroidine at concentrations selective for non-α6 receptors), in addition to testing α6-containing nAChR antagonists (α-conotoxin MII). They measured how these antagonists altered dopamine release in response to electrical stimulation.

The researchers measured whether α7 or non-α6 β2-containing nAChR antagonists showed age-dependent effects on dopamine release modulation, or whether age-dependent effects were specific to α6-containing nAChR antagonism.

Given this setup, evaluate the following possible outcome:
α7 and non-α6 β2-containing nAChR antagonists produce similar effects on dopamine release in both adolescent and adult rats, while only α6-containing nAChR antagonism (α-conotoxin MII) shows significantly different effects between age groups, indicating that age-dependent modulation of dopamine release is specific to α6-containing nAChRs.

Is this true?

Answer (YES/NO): YES